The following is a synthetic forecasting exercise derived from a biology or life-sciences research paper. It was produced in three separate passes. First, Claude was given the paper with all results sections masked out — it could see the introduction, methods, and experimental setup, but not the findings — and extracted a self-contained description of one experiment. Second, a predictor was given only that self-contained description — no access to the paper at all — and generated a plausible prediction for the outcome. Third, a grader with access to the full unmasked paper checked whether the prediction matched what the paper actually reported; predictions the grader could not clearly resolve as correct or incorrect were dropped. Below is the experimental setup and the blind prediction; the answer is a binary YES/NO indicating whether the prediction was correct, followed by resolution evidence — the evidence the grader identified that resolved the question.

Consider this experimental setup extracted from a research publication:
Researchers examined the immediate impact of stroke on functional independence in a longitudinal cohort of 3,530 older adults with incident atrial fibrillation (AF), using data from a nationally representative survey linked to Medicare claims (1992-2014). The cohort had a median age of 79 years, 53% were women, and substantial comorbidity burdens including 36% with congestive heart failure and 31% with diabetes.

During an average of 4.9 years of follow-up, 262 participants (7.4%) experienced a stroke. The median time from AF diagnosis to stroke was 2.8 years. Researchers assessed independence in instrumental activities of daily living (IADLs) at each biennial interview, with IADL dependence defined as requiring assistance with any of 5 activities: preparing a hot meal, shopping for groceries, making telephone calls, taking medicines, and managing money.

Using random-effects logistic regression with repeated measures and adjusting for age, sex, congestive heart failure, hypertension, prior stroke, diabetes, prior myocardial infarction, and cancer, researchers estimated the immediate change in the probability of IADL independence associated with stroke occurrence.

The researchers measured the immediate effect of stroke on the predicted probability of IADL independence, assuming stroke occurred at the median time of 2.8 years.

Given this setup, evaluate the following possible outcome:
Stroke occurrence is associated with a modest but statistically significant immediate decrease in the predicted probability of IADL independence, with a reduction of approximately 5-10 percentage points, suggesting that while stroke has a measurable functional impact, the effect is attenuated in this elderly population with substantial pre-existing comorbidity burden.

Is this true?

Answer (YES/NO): NO